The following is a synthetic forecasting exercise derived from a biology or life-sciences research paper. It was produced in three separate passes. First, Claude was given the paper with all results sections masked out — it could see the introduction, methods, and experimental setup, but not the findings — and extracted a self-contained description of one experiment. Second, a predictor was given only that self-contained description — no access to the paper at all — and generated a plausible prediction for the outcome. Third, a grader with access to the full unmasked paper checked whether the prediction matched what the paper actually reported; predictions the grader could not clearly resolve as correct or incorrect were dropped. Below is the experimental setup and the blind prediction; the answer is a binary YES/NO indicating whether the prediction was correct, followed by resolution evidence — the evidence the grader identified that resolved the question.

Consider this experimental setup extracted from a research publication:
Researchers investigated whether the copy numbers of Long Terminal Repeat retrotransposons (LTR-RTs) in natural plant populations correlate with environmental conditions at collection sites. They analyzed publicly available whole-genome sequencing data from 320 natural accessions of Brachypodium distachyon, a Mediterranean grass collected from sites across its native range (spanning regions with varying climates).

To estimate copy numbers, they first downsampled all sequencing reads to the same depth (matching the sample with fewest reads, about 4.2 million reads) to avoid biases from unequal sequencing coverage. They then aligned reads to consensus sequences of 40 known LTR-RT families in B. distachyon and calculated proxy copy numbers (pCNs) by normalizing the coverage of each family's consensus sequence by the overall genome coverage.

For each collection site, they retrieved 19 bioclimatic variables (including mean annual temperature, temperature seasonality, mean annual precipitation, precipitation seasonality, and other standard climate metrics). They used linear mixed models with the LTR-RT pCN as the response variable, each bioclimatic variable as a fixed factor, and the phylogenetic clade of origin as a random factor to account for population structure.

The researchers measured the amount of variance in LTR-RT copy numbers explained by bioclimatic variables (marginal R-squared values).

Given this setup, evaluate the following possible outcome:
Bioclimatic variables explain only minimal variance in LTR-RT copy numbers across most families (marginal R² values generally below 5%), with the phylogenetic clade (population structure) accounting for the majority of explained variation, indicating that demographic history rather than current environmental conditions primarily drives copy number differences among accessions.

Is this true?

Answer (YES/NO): NO